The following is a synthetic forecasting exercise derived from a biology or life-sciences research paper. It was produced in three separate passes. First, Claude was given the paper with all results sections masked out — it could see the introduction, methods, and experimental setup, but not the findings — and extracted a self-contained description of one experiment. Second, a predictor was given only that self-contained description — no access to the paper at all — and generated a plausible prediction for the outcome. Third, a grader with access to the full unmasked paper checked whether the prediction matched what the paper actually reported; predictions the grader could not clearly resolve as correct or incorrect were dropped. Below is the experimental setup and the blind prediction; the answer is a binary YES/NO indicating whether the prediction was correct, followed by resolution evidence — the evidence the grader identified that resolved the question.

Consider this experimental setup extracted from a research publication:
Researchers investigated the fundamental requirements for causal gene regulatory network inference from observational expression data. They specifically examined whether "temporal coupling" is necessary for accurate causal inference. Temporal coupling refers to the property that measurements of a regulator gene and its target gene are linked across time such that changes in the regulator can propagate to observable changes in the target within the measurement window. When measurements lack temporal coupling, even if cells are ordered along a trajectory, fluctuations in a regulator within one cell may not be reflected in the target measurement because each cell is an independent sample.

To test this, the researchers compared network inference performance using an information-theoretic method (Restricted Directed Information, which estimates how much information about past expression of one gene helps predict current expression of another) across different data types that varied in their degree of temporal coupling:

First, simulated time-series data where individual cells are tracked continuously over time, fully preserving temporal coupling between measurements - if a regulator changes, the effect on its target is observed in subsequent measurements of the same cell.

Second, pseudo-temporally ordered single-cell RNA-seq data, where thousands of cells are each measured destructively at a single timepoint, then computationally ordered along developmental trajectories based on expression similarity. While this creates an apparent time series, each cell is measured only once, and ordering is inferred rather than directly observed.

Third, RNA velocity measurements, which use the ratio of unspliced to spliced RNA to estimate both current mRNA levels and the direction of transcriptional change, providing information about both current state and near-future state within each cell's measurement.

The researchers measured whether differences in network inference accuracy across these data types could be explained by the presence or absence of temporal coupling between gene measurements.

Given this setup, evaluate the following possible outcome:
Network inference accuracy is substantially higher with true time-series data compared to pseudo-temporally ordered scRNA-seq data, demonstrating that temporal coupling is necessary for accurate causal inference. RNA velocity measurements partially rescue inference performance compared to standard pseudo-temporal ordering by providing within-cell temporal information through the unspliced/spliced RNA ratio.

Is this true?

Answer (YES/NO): NO